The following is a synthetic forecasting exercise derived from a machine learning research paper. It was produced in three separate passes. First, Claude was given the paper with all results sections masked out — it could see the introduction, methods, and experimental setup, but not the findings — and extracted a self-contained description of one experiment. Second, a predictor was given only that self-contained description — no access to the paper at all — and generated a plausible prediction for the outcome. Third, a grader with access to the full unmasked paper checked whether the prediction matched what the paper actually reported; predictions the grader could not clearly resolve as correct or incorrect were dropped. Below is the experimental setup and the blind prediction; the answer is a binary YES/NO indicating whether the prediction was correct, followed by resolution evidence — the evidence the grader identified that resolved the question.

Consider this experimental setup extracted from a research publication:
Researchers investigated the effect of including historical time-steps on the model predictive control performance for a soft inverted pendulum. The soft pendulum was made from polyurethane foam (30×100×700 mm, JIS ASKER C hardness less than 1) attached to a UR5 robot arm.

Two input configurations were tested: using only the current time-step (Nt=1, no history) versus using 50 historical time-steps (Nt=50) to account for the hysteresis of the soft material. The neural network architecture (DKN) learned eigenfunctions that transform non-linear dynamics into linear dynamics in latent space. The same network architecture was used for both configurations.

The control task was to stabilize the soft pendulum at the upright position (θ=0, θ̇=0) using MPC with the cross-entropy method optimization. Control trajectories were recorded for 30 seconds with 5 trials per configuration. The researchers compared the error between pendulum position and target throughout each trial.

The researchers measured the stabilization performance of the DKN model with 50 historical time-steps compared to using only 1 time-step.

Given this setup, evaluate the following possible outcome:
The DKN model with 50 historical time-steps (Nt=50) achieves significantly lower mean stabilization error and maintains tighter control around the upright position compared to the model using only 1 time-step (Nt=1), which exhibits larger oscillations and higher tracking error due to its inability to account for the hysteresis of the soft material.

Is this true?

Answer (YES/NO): YES